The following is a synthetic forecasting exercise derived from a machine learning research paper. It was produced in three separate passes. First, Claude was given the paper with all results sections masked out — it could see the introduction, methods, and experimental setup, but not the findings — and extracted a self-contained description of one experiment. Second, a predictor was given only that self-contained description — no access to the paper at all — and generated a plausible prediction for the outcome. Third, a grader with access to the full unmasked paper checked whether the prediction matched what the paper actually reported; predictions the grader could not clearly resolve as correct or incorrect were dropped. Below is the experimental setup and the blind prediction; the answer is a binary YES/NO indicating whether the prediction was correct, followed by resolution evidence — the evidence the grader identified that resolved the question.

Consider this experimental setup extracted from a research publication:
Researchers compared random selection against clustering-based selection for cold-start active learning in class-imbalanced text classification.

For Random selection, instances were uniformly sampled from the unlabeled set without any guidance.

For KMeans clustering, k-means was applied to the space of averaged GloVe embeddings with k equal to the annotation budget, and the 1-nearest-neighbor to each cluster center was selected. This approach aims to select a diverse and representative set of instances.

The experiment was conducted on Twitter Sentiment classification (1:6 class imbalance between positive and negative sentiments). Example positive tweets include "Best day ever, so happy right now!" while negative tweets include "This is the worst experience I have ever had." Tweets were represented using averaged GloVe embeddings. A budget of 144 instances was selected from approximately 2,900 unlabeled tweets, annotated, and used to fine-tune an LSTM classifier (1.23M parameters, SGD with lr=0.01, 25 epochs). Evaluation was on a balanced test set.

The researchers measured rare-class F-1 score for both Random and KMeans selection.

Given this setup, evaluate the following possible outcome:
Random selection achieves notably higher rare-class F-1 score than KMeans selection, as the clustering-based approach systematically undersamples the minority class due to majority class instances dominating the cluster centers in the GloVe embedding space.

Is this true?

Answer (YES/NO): NO